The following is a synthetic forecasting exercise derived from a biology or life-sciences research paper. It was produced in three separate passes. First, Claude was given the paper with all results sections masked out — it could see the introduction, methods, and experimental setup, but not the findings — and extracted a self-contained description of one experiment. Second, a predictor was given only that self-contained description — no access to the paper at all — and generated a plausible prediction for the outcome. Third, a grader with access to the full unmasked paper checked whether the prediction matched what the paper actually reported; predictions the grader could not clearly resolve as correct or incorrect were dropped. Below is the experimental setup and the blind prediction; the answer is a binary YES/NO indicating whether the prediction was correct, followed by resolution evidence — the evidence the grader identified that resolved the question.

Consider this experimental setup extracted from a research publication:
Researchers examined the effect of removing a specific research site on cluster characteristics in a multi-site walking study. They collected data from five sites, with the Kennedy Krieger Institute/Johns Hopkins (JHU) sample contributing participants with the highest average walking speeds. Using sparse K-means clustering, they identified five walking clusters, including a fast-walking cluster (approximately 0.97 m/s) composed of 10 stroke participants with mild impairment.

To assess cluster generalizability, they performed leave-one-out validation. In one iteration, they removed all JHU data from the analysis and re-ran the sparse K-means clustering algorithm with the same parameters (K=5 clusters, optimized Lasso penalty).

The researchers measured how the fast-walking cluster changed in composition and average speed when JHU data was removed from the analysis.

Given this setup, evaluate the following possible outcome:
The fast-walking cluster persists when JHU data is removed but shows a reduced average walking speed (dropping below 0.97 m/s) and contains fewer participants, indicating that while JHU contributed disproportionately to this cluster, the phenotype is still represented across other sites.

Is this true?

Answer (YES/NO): NO